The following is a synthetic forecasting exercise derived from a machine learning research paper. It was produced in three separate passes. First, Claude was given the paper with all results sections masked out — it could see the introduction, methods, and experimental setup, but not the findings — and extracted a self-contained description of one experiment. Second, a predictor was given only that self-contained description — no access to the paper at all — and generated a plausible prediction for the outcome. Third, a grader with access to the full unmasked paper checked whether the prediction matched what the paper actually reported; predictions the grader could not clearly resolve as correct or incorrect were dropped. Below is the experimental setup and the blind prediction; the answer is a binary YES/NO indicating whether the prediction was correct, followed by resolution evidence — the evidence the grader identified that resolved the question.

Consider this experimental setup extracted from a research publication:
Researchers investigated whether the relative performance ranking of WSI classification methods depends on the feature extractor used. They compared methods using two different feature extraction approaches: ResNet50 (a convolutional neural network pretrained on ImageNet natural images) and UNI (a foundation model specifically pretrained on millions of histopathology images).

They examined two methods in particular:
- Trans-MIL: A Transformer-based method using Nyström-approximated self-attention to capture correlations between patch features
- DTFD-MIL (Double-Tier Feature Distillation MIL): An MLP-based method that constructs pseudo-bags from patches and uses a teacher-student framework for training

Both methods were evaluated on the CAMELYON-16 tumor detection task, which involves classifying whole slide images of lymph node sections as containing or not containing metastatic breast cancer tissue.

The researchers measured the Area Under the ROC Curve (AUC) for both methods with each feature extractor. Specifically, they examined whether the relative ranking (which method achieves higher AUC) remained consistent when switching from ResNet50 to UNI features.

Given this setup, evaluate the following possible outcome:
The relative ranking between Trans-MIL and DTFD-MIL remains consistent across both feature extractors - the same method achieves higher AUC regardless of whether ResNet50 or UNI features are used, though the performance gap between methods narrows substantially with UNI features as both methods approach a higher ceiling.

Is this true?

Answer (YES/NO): NO